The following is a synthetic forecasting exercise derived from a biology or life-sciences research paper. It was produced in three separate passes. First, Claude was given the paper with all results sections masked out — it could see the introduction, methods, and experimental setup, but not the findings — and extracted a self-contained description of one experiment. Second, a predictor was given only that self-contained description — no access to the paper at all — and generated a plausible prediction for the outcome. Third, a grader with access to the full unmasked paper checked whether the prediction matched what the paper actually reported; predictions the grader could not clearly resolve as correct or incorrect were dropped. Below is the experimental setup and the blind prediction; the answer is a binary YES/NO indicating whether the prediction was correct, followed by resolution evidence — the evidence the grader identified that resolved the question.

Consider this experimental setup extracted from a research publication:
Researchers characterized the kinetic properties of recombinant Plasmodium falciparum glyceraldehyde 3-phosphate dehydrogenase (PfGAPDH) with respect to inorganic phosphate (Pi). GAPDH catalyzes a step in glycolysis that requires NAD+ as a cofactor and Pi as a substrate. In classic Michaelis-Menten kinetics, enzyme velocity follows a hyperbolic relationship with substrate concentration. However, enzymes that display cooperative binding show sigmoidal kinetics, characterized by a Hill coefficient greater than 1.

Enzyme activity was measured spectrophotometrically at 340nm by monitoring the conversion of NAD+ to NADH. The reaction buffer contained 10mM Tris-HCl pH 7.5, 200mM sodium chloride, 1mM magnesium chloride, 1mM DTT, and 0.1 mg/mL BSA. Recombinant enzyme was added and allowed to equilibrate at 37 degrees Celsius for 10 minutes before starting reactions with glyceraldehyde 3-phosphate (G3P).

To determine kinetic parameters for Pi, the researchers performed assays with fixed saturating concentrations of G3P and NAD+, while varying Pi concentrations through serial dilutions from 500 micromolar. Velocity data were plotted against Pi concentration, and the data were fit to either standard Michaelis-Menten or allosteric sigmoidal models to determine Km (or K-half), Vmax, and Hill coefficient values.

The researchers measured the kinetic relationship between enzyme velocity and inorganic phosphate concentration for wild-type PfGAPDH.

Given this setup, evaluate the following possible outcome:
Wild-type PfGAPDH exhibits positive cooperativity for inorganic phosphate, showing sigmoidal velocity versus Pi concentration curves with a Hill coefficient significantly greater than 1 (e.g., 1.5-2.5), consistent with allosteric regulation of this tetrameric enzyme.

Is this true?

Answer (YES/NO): NO